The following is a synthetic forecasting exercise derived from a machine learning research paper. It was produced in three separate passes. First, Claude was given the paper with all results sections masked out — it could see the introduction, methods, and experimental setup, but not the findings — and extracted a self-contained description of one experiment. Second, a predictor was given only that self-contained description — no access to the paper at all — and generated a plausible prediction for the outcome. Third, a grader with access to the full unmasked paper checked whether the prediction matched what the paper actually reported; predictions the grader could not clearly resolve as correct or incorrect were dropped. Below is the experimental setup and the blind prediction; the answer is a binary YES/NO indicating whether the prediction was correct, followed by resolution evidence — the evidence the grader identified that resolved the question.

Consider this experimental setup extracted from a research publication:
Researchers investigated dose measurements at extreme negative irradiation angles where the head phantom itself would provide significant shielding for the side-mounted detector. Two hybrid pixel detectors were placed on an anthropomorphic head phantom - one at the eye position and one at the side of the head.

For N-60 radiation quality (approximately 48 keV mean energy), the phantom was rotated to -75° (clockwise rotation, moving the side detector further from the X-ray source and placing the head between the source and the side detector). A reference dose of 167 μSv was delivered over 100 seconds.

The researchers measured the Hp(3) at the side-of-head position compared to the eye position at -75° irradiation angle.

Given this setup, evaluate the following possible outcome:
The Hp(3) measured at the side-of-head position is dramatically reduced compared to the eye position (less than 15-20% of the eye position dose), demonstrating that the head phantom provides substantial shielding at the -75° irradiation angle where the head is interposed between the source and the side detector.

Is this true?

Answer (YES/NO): NO